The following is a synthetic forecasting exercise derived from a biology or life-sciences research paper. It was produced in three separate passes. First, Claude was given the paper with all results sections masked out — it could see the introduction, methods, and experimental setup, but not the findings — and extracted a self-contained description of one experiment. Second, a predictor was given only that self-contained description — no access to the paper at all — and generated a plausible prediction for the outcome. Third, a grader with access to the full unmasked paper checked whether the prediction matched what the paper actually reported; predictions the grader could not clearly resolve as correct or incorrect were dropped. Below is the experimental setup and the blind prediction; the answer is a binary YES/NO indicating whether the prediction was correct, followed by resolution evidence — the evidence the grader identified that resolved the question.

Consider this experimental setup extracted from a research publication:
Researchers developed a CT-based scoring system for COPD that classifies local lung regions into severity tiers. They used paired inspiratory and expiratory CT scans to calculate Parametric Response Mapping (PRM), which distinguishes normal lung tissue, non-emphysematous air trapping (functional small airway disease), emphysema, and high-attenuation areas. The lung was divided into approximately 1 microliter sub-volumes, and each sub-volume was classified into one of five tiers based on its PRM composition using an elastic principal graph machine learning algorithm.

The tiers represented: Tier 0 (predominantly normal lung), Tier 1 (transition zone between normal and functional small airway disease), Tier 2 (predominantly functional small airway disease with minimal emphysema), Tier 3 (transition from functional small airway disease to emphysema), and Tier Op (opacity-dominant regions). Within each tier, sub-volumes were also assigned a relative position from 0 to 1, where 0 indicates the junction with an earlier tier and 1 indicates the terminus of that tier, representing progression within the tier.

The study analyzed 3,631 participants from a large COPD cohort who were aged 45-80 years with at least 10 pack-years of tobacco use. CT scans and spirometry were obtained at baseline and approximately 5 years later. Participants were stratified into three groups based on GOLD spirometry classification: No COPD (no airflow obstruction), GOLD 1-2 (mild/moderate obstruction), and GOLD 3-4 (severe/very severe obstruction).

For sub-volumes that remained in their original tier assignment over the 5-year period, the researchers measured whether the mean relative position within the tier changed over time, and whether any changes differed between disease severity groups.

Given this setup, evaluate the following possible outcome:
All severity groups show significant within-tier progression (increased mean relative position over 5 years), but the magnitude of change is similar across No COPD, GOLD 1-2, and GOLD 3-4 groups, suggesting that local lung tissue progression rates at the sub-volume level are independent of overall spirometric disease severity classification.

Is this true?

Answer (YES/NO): NO